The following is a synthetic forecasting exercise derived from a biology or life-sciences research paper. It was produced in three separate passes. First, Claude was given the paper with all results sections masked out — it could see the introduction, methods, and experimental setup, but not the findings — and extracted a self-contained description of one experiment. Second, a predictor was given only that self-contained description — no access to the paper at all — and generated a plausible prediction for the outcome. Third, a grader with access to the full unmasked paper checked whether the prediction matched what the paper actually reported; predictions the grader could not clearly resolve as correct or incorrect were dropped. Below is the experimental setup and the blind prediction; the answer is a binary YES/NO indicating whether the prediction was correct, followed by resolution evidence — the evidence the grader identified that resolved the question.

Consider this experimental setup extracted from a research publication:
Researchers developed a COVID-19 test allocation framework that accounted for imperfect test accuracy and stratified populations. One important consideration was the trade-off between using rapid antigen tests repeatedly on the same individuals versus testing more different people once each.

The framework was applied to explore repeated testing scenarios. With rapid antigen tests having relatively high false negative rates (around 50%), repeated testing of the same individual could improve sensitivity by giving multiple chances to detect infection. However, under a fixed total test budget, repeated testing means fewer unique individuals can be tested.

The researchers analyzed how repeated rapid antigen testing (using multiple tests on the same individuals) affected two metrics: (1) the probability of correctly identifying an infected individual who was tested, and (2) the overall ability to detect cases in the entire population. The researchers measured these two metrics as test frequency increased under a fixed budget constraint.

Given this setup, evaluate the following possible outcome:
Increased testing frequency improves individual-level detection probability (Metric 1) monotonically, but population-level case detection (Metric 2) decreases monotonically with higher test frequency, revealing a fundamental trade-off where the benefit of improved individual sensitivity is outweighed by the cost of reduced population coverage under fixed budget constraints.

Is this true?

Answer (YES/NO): YES